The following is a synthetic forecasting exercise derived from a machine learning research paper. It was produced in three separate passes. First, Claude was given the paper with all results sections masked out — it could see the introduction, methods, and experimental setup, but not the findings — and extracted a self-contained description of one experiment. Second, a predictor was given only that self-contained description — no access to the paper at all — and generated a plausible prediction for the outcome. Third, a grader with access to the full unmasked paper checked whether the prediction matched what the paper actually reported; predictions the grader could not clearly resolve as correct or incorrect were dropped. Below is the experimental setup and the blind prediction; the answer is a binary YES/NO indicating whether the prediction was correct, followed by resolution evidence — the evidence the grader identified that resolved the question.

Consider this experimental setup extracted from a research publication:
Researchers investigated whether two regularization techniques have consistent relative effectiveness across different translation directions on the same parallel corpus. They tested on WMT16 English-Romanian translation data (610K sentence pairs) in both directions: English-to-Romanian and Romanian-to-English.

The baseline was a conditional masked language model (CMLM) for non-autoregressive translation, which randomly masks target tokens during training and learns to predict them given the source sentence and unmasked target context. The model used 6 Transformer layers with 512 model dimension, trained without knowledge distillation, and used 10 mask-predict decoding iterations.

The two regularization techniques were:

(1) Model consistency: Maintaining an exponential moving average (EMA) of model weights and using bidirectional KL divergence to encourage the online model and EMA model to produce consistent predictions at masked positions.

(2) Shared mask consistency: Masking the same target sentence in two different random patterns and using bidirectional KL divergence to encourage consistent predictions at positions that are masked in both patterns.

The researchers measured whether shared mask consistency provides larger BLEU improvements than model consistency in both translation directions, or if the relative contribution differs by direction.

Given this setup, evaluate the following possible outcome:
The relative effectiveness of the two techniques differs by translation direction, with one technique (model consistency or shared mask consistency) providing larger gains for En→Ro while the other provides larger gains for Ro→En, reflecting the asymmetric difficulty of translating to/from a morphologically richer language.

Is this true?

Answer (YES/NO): NO